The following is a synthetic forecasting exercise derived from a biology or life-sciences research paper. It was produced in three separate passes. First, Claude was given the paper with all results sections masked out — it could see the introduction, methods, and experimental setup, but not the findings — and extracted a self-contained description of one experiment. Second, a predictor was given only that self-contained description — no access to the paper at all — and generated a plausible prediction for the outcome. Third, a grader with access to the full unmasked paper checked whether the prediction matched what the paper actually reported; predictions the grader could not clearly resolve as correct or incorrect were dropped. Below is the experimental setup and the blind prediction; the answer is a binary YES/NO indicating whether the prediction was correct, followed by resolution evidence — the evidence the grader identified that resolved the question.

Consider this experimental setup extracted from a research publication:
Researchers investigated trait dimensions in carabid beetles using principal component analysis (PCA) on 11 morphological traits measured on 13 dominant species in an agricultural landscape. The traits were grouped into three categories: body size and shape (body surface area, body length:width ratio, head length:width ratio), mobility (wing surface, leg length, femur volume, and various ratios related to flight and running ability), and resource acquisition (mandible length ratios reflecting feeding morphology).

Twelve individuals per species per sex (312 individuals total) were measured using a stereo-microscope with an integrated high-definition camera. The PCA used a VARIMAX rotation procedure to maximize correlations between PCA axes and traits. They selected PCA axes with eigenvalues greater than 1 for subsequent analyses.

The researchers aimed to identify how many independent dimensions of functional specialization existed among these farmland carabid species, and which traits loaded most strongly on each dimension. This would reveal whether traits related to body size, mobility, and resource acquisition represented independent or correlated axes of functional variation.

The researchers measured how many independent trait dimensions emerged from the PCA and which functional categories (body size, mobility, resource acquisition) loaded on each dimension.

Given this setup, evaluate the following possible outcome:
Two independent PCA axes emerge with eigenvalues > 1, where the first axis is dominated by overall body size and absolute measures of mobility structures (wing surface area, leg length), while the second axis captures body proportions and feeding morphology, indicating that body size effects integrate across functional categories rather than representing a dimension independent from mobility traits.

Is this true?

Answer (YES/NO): NO